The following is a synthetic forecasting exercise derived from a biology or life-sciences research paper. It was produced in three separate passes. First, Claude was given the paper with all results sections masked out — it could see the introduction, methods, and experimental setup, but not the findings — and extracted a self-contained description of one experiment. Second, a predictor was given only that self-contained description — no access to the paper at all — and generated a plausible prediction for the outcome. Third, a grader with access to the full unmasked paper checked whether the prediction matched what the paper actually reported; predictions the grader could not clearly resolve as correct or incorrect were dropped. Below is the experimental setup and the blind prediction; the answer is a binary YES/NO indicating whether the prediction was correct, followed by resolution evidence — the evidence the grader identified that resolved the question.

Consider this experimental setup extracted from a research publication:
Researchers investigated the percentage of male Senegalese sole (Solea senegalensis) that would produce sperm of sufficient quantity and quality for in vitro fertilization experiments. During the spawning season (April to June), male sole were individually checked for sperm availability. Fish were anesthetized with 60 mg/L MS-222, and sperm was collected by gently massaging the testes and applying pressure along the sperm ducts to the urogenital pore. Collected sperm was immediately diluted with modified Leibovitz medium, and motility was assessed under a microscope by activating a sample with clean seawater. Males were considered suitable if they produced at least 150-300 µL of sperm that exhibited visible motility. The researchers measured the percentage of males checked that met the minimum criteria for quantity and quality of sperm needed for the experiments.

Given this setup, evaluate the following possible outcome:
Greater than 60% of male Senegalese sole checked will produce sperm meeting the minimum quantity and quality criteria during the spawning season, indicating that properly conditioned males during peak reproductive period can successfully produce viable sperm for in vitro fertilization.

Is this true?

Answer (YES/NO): YES